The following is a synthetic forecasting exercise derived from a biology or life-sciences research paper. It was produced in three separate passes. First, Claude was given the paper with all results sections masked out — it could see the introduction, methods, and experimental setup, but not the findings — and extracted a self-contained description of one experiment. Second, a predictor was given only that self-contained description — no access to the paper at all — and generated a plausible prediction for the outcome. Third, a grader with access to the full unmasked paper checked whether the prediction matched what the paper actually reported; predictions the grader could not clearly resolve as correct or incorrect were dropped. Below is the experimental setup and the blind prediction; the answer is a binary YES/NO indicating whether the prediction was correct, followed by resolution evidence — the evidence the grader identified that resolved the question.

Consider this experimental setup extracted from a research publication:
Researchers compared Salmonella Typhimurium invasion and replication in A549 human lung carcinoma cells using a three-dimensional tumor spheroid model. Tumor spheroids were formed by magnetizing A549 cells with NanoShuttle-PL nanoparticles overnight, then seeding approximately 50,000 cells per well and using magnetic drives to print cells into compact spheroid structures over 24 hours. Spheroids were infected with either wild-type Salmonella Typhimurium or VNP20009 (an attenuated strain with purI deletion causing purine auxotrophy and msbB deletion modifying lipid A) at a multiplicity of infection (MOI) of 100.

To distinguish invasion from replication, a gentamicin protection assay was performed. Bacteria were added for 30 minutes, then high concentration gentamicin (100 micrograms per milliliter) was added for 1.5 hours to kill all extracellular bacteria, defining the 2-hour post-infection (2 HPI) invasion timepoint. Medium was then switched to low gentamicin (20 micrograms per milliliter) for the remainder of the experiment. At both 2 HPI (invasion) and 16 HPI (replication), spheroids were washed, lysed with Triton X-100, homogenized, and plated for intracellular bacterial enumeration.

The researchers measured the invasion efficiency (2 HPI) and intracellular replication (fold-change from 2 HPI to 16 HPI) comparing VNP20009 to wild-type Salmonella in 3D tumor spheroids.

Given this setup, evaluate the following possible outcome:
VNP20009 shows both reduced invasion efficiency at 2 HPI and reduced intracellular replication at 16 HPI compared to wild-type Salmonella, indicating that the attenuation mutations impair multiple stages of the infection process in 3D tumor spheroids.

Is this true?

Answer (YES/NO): YES